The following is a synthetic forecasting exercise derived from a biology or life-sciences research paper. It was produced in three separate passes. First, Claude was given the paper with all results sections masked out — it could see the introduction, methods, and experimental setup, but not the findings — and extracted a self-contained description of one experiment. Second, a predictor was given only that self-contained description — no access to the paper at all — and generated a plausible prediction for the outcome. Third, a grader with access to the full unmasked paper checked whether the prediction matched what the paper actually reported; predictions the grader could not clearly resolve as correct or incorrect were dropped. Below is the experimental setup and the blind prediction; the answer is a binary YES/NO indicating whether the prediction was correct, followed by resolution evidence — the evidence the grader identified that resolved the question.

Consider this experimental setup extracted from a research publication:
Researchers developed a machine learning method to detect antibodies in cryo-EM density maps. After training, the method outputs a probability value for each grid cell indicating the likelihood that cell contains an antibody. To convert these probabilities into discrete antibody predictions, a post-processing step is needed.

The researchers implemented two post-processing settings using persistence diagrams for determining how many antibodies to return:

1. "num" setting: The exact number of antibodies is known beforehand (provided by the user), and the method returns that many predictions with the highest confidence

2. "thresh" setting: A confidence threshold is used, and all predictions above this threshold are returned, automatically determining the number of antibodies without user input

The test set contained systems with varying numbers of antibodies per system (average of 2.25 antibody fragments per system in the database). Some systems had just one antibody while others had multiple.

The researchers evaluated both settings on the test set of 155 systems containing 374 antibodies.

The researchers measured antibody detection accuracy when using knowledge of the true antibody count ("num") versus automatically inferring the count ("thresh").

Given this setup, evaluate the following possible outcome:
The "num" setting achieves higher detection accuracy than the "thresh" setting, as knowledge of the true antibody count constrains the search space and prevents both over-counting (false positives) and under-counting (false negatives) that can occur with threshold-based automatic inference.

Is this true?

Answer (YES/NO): YES